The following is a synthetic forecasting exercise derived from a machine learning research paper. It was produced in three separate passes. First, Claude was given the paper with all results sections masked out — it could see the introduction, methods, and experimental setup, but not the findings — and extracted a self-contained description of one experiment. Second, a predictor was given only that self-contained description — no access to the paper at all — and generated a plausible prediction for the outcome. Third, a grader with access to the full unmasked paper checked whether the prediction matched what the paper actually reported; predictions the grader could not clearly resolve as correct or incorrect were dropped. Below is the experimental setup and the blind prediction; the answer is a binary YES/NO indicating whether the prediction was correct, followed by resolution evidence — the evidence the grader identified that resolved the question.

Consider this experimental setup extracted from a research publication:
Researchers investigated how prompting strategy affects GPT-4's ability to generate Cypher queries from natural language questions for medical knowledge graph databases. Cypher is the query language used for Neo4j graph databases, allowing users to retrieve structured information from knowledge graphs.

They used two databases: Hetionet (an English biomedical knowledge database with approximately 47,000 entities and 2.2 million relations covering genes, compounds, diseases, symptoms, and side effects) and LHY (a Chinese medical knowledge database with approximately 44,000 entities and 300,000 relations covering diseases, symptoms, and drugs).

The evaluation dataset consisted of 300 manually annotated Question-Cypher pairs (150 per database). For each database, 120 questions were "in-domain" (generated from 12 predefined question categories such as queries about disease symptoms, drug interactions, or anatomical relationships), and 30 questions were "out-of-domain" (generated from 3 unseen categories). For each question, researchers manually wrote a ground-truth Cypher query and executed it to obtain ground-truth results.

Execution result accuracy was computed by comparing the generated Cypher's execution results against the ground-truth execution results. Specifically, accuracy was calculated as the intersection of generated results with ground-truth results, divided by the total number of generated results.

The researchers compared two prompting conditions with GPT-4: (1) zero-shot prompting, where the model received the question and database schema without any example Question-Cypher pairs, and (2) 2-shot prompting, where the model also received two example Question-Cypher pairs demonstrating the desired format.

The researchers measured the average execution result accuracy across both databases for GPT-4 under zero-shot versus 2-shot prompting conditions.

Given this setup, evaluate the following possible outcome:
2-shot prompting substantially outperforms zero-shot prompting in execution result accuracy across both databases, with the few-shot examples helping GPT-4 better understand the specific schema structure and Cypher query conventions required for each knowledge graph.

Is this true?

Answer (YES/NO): NO